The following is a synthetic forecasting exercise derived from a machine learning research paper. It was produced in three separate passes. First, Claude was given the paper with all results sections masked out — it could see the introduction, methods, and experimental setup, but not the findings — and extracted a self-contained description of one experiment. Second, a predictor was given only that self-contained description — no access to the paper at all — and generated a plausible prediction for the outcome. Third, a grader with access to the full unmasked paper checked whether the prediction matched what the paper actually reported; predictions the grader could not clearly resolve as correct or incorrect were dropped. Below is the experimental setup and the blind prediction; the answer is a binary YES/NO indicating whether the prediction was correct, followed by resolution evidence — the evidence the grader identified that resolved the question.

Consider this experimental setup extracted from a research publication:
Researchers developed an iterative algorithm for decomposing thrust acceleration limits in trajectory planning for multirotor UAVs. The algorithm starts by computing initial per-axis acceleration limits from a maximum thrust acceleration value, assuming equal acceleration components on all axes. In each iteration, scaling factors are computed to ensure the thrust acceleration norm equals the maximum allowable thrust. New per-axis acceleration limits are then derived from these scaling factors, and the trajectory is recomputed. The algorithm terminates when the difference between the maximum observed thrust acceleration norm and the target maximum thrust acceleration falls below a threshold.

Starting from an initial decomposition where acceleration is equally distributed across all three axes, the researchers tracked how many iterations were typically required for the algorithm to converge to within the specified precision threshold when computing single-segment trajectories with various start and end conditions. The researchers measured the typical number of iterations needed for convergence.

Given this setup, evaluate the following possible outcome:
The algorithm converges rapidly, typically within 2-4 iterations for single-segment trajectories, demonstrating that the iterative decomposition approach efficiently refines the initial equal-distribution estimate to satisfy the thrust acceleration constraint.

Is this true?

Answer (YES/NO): NO